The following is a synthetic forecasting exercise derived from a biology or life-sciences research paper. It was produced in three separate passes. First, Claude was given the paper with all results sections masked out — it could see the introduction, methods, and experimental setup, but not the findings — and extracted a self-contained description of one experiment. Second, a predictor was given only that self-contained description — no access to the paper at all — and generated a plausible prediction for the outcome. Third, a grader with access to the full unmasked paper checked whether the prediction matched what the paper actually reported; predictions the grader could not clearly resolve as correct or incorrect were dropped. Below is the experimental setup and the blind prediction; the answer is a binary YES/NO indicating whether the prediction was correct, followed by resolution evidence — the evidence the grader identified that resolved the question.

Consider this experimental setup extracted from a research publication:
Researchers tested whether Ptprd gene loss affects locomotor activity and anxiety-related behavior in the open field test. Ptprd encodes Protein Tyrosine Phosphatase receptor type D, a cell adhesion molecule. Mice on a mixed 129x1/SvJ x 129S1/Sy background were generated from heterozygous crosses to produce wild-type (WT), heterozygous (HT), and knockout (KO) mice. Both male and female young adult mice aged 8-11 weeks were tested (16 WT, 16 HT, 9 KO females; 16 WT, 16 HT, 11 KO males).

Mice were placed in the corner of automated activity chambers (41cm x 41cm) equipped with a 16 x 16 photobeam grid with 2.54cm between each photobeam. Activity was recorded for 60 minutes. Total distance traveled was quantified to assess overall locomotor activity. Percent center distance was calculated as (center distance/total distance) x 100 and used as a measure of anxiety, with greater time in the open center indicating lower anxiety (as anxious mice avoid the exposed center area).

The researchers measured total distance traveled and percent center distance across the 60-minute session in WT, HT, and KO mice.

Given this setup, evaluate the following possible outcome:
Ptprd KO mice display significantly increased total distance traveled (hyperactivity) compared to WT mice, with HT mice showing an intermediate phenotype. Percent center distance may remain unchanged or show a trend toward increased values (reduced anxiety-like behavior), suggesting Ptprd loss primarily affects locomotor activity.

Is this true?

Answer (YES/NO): NO